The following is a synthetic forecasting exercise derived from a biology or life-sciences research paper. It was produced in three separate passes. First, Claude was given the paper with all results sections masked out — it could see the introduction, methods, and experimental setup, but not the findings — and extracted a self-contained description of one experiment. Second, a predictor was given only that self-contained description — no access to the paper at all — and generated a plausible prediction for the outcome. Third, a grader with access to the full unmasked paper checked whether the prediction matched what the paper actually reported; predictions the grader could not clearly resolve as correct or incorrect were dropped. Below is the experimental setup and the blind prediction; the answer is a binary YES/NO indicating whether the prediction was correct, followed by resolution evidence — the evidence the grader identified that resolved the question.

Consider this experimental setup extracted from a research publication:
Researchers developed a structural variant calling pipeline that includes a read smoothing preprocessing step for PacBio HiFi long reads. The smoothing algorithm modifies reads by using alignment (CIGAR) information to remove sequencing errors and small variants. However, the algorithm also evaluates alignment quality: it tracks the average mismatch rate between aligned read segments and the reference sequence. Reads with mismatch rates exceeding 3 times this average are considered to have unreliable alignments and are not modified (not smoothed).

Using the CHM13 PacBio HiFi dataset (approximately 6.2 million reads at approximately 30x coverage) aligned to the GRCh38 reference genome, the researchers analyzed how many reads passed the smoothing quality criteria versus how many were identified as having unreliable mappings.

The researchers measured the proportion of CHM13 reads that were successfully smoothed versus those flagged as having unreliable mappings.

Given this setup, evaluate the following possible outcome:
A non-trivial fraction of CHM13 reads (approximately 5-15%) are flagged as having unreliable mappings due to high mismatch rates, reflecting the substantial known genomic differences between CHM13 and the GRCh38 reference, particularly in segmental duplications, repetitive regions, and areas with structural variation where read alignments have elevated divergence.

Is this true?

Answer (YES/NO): NO